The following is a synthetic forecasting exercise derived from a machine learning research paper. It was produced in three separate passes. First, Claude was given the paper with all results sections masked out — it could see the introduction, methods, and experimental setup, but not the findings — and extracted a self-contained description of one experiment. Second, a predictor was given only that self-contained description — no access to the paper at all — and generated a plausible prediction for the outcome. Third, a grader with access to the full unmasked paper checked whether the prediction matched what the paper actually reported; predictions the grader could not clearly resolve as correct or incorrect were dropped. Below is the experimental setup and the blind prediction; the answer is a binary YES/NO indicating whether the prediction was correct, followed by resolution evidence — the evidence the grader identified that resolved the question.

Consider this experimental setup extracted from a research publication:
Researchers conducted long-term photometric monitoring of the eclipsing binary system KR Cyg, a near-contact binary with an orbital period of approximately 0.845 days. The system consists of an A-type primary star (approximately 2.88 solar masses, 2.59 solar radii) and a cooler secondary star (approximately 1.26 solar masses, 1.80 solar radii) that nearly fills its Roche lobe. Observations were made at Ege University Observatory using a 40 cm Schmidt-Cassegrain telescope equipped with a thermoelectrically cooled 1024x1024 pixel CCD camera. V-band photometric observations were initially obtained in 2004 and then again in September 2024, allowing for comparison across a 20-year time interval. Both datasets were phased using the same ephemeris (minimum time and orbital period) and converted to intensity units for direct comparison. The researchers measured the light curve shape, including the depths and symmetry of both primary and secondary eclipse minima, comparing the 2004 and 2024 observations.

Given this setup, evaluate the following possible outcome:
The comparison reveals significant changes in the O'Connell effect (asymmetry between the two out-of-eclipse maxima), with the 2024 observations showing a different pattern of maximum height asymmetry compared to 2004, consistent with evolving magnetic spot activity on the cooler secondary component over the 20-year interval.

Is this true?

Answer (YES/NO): NO